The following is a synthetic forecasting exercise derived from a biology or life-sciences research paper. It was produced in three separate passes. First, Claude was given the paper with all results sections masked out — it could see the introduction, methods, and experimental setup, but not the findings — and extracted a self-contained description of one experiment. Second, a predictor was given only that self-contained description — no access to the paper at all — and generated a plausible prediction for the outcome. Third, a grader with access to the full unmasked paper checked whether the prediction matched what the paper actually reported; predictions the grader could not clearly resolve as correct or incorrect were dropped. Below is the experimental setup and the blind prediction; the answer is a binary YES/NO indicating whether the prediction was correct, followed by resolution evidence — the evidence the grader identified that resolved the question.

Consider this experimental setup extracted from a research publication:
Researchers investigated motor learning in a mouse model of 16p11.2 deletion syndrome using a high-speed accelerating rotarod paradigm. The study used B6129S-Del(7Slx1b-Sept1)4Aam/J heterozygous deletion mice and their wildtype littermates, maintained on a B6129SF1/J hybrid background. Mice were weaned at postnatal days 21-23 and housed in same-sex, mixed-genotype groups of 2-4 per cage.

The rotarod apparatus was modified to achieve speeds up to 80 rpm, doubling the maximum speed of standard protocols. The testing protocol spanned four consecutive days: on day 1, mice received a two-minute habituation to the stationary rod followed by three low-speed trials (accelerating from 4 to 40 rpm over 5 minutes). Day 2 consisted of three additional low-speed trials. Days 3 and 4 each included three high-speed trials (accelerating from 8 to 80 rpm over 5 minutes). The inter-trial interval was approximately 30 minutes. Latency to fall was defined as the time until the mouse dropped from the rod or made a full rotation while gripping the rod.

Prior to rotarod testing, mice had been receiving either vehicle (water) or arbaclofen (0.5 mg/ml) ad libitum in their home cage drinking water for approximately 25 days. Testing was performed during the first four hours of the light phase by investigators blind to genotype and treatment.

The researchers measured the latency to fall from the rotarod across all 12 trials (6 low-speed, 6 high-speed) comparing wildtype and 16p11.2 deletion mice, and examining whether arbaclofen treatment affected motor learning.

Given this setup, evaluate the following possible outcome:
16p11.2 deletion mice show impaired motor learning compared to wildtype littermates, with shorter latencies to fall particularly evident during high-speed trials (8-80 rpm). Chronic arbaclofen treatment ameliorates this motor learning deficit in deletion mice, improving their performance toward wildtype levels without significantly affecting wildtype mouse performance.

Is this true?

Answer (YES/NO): NO